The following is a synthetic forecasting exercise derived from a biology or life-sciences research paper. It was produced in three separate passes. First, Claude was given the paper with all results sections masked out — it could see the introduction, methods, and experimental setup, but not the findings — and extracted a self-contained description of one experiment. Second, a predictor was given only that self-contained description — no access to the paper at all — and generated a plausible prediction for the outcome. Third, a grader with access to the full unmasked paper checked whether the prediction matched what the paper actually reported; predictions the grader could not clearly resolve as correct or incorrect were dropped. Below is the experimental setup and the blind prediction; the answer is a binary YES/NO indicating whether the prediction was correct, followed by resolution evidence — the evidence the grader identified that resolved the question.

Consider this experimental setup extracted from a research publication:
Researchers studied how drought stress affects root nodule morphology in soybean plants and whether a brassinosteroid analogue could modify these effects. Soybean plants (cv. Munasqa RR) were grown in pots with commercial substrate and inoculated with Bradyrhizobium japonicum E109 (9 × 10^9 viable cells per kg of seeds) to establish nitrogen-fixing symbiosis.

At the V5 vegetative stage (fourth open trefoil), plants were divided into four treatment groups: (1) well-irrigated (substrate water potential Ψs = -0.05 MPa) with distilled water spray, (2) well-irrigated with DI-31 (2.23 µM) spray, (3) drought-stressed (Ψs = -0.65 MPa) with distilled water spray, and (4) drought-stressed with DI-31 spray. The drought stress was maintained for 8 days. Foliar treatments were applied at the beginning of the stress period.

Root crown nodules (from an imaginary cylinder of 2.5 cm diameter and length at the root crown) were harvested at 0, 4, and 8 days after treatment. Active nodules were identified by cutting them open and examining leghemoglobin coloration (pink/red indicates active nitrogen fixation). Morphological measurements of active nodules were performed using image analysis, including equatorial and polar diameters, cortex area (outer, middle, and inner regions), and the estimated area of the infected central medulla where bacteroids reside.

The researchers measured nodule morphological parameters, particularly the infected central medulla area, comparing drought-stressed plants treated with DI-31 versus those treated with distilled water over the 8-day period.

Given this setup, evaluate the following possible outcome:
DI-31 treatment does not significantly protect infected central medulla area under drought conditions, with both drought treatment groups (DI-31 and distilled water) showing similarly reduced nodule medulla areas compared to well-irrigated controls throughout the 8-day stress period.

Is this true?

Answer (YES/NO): NO